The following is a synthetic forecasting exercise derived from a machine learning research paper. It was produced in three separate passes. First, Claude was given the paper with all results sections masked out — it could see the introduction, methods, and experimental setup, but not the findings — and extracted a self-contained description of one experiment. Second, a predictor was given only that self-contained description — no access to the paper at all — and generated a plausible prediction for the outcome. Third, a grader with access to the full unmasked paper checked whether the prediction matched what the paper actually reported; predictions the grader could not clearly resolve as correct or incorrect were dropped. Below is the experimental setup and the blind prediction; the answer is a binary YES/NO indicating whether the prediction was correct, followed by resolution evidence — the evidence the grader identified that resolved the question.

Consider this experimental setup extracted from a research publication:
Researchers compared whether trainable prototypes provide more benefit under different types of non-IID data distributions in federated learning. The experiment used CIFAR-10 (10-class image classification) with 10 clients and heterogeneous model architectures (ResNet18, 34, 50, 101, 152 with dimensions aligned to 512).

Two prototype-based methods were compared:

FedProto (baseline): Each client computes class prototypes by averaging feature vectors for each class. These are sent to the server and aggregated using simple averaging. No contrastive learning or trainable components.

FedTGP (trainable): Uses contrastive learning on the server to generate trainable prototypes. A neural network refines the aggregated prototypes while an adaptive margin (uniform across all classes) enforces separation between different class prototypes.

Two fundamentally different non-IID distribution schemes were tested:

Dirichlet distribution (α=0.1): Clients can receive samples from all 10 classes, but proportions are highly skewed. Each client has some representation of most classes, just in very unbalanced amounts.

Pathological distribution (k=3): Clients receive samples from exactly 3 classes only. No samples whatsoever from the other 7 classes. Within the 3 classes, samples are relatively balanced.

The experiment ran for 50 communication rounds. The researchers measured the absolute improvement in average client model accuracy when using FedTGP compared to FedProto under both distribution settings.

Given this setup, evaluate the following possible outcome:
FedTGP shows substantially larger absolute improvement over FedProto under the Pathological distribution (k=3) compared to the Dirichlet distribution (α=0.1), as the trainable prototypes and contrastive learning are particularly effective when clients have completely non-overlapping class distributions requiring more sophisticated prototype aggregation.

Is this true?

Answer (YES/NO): NO